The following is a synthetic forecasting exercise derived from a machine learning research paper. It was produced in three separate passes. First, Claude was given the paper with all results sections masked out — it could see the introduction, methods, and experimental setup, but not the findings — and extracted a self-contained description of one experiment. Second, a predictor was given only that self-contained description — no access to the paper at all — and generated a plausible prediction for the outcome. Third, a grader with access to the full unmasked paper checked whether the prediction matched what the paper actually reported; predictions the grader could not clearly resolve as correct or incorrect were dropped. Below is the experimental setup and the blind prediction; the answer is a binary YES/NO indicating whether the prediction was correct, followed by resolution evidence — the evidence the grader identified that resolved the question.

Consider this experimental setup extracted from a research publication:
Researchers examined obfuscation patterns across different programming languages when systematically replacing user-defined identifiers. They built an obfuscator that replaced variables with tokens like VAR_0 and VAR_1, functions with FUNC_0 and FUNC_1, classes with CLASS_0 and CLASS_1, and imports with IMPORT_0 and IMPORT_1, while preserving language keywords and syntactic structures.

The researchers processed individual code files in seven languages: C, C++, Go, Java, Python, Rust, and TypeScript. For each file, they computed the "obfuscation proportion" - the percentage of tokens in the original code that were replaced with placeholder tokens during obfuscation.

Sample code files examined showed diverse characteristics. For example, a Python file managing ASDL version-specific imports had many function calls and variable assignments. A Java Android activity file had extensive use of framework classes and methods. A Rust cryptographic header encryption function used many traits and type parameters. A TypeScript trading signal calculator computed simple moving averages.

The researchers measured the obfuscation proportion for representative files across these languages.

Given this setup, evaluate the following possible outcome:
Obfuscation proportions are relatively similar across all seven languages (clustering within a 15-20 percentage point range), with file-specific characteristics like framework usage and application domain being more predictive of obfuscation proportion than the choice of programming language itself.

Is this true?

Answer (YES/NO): NO